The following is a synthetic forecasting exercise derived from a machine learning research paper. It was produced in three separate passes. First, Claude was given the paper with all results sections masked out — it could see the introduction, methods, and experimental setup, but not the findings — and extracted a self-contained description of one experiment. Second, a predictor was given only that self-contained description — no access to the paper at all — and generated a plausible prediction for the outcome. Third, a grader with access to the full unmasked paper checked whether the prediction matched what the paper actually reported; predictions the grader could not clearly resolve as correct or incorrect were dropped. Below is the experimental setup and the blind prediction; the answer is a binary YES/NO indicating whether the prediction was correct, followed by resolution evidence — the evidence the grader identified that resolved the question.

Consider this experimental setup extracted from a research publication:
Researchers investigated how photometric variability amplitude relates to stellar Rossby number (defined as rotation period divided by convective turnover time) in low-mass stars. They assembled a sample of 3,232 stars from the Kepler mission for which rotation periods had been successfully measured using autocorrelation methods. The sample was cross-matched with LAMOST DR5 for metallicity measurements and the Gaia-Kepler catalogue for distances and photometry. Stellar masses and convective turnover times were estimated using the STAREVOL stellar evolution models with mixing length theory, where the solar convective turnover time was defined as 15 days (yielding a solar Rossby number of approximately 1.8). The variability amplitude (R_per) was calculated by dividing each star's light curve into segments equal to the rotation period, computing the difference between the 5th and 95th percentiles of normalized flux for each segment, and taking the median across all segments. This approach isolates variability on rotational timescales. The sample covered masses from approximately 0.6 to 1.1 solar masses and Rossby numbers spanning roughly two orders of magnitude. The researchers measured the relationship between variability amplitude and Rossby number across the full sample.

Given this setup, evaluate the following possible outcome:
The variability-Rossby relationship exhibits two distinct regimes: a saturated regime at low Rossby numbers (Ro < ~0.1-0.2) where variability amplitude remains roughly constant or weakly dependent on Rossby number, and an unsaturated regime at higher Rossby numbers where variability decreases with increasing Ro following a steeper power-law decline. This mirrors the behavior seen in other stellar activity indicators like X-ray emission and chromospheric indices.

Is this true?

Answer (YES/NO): NO